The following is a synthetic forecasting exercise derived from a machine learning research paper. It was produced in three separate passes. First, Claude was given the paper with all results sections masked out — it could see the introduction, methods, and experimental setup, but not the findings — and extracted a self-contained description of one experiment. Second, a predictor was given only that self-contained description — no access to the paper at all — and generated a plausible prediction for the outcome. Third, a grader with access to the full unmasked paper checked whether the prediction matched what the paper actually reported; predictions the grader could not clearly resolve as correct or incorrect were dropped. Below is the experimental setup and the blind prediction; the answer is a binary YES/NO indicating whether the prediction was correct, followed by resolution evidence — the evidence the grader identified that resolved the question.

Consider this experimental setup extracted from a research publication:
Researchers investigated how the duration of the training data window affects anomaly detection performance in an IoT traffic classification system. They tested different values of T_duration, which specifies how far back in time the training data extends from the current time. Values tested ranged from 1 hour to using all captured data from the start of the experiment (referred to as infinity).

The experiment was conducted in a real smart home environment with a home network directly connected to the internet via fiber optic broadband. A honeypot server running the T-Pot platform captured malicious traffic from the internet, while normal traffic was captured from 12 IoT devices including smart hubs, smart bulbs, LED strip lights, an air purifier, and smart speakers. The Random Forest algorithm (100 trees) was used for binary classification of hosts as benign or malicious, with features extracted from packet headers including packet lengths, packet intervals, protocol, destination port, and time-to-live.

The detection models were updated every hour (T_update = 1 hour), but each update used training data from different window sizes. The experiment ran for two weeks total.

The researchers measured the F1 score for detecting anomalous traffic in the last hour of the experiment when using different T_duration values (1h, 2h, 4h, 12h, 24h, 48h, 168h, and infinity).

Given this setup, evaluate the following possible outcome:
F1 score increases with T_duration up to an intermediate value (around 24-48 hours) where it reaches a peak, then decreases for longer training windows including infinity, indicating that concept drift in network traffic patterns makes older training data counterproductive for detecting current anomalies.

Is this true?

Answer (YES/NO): NO